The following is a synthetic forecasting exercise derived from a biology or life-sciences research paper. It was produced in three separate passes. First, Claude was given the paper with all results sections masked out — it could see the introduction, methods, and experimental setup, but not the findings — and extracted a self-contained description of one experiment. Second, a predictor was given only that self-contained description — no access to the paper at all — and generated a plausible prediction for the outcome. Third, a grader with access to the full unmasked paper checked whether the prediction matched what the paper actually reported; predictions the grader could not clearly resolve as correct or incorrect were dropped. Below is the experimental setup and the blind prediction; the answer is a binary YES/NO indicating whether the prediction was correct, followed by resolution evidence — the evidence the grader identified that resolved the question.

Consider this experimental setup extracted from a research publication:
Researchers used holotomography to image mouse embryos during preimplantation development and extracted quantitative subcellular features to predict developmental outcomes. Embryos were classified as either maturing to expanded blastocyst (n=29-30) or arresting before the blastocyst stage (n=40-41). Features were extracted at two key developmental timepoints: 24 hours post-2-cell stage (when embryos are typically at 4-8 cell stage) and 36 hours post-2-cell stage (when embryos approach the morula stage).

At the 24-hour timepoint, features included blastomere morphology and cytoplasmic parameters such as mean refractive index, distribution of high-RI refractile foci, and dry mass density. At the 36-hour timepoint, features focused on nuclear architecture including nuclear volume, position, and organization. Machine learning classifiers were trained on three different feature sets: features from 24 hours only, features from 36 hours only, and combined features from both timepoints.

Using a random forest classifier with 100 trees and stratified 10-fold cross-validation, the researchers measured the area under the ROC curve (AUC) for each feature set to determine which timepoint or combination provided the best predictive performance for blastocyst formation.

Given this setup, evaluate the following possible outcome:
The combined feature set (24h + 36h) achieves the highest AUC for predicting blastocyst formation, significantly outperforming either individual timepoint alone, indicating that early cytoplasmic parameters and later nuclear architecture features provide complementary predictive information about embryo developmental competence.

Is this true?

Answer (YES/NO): NO